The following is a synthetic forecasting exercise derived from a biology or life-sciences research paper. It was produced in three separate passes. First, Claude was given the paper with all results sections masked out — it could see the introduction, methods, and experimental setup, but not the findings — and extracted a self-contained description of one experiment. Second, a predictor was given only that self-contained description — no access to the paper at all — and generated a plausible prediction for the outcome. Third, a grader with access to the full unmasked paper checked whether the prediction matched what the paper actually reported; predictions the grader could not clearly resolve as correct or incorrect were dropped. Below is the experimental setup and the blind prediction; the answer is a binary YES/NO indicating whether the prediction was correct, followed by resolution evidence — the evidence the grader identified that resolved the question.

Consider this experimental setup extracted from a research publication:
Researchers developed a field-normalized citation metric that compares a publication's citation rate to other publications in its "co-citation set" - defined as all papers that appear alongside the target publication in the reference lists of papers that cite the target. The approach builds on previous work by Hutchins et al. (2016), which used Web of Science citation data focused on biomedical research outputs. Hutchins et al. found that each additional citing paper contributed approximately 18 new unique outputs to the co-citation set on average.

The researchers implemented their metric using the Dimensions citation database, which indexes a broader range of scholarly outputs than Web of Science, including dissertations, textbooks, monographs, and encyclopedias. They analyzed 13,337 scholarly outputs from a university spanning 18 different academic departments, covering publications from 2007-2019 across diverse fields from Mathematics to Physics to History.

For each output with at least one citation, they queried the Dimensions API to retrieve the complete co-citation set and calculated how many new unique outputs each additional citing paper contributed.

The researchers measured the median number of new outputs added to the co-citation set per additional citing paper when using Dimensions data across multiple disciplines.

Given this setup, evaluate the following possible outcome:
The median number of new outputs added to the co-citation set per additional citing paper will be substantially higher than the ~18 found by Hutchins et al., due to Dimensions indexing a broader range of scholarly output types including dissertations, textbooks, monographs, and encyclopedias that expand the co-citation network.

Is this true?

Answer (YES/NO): YES